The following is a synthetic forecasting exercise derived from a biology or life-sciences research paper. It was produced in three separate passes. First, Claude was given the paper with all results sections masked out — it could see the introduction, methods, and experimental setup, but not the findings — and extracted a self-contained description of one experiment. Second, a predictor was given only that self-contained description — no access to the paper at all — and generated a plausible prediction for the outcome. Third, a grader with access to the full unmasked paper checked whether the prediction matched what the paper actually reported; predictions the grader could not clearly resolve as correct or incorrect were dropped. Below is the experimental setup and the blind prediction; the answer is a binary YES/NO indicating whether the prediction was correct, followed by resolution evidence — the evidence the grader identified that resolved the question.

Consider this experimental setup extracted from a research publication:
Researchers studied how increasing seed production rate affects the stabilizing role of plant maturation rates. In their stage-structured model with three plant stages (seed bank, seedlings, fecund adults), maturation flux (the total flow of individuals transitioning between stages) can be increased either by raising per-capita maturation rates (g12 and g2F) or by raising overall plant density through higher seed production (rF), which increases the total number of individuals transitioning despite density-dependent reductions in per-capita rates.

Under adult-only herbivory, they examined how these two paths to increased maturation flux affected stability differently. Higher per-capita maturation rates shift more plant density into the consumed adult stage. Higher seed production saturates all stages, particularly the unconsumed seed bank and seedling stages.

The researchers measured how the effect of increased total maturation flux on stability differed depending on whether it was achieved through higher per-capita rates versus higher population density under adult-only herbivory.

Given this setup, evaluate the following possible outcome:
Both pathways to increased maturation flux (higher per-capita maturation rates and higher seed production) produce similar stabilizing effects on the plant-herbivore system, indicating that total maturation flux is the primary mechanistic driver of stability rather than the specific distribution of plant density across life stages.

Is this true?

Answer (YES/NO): NO